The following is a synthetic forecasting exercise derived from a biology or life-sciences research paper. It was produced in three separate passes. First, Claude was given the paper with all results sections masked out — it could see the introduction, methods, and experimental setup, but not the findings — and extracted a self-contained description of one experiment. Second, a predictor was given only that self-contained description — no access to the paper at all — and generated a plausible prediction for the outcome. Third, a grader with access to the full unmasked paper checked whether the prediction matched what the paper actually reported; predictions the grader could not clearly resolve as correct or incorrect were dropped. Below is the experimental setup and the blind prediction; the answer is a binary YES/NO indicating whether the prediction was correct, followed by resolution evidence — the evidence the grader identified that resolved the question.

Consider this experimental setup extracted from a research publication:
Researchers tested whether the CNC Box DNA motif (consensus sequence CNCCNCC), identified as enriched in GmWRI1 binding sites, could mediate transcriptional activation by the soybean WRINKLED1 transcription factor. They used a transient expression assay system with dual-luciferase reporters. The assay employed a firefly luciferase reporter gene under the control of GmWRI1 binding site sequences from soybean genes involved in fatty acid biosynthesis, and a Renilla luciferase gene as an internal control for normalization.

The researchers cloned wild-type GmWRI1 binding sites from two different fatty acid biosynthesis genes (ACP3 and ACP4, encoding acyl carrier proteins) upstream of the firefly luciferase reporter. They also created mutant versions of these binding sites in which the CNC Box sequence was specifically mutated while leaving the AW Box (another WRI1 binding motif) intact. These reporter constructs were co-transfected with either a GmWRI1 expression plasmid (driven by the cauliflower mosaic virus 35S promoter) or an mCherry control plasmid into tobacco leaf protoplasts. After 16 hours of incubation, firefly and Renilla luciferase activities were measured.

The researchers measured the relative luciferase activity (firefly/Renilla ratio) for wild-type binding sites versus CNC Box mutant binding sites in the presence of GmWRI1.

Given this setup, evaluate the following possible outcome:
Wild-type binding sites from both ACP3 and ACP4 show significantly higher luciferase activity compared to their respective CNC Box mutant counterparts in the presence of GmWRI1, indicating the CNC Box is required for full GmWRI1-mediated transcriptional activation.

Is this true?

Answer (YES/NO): NO